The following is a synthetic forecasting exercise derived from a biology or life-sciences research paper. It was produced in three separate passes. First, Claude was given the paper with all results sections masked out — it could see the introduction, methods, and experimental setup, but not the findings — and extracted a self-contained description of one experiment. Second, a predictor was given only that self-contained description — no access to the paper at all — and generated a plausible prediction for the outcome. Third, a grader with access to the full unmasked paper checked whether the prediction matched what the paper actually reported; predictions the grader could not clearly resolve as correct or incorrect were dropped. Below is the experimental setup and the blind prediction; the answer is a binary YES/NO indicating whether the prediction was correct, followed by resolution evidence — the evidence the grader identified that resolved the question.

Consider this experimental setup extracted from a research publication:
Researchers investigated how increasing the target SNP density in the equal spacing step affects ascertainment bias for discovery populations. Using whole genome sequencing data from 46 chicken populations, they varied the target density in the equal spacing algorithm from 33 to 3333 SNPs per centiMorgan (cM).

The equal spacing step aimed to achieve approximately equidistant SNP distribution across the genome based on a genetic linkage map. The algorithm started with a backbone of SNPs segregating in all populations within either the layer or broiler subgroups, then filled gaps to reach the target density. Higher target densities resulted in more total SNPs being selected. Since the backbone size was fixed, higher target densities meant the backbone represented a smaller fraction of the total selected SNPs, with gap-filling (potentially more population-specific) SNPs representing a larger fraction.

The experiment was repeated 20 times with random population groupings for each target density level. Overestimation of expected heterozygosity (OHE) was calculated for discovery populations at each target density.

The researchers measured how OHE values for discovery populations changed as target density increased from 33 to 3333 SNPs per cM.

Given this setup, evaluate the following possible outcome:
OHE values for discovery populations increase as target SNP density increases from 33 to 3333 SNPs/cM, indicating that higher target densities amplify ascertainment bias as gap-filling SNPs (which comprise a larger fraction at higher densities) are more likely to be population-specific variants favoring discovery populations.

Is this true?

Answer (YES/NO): NO